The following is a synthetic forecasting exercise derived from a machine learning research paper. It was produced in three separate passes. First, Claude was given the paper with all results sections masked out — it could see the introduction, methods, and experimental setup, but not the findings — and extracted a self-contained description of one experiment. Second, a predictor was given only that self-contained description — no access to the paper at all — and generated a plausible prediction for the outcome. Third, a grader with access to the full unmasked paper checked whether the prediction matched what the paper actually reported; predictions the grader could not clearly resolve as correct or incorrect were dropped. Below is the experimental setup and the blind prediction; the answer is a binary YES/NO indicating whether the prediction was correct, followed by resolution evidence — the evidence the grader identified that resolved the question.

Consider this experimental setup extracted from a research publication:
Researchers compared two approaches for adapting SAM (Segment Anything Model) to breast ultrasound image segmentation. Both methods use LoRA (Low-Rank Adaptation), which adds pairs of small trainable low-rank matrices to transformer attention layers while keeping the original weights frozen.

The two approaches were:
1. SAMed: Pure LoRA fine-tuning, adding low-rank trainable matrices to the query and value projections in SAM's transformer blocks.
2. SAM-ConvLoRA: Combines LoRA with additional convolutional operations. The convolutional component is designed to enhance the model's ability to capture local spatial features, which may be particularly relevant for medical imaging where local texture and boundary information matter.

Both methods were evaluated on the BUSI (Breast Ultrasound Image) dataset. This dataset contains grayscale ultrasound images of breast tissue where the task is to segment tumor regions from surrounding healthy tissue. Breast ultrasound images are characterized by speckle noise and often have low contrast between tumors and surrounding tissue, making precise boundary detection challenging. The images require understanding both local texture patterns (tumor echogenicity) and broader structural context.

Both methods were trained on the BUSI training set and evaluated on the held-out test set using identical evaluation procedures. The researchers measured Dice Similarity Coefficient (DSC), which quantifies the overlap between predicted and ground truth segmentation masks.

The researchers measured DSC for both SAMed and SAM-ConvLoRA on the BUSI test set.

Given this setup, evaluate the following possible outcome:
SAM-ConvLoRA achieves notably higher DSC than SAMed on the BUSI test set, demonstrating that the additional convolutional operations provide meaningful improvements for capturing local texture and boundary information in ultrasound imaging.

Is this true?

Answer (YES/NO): YES